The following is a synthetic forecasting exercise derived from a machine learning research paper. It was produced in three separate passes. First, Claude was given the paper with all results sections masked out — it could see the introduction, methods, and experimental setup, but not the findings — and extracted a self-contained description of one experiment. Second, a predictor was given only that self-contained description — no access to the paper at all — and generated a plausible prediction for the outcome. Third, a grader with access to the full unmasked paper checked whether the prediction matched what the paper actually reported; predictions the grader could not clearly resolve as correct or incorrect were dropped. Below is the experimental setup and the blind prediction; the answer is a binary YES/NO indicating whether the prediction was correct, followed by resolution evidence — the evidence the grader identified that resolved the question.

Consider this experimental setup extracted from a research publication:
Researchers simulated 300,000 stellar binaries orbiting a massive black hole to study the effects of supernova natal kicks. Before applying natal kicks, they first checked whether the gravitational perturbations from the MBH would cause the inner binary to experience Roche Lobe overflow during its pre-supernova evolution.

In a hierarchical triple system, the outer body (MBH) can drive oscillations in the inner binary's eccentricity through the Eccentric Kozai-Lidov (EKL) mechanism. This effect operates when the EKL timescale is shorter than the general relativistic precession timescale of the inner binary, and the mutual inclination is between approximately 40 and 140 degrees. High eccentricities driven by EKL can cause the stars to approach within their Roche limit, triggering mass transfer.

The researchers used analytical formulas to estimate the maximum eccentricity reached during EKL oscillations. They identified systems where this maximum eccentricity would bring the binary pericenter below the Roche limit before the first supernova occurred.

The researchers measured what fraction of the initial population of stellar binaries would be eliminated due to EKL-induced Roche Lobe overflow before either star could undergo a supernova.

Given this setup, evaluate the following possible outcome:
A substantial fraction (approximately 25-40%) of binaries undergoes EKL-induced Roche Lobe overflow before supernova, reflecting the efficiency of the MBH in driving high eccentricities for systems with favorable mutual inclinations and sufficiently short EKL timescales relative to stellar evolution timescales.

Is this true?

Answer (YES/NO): NO